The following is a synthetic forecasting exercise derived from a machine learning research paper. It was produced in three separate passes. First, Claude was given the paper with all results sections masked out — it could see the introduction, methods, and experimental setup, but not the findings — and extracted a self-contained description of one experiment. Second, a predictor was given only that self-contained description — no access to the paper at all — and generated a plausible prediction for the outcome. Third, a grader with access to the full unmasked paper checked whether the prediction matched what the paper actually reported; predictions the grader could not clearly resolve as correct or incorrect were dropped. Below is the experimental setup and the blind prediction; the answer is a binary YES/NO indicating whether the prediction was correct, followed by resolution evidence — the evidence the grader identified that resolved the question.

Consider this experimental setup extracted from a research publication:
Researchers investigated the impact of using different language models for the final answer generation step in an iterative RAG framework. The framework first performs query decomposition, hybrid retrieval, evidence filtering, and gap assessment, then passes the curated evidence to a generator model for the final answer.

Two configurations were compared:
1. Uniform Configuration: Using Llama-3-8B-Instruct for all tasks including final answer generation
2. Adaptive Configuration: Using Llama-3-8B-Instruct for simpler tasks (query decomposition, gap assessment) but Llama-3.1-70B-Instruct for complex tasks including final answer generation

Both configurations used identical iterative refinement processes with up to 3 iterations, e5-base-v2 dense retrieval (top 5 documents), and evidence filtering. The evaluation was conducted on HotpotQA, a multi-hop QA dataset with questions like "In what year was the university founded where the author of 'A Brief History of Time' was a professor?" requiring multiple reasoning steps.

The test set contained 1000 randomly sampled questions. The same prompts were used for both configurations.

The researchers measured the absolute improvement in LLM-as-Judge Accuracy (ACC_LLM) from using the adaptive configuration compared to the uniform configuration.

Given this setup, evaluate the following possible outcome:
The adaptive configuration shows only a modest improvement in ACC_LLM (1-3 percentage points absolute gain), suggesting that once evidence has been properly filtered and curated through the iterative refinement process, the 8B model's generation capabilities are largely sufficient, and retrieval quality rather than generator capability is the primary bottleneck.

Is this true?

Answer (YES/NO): NO